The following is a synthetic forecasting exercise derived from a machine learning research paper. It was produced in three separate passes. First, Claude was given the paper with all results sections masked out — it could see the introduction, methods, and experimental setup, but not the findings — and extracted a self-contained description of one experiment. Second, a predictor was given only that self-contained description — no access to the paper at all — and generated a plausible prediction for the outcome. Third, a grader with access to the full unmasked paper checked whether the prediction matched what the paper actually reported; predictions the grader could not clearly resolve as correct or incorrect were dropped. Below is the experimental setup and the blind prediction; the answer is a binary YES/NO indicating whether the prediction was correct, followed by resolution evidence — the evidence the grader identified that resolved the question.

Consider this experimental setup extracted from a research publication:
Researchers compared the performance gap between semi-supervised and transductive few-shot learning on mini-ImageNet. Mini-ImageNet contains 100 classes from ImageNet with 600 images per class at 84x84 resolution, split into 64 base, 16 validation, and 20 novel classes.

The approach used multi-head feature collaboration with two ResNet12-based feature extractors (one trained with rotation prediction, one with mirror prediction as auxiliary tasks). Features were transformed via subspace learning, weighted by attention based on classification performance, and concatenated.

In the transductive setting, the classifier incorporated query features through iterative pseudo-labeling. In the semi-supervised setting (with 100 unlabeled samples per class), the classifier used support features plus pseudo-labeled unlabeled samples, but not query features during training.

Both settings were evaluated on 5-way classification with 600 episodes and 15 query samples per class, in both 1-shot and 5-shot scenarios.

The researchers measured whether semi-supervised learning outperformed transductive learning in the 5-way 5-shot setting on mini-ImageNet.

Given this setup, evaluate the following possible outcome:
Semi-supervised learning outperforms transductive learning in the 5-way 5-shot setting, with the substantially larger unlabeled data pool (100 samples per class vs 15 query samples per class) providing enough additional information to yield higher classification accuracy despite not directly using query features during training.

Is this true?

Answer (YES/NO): YES